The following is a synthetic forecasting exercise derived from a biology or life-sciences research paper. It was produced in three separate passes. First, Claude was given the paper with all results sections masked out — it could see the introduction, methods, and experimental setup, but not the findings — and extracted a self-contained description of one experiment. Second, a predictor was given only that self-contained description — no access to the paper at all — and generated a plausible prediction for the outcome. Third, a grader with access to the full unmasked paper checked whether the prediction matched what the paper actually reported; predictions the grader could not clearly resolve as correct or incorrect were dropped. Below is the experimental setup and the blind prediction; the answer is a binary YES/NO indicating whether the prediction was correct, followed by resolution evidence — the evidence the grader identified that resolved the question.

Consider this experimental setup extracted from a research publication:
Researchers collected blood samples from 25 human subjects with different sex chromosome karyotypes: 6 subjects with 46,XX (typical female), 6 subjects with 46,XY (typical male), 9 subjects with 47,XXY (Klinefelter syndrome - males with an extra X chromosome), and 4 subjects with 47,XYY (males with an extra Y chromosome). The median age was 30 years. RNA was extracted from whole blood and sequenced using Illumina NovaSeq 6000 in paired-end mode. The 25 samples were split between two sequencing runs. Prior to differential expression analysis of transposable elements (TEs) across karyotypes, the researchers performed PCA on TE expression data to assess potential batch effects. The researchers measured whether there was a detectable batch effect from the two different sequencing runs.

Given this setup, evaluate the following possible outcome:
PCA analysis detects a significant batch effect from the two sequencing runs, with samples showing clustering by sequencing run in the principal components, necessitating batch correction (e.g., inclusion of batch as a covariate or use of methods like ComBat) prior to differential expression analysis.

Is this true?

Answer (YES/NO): YES